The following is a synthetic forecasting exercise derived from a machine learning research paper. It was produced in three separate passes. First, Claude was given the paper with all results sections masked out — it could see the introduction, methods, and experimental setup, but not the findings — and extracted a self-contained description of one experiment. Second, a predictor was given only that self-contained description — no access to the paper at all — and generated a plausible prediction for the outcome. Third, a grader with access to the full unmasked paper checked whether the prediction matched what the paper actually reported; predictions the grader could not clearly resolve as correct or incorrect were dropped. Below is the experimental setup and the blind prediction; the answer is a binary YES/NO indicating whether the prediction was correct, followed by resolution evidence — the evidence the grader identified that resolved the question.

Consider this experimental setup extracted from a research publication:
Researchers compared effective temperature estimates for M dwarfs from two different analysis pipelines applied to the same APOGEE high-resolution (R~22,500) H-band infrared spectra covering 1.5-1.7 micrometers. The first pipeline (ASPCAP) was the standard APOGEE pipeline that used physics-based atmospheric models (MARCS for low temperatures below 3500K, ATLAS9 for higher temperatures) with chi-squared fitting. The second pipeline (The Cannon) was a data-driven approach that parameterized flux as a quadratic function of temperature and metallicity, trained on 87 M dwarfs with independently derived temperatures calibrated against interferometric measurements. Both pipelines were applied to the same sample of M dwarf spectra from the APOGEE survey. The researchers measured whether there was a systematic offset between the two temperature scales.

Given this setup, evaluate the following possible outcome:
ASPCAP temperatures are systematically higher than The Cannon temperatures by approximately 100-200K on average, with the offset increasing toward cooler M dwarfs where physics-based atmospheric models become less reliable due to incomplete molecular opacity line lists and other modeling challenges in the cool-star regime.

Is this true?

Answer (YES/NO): NO